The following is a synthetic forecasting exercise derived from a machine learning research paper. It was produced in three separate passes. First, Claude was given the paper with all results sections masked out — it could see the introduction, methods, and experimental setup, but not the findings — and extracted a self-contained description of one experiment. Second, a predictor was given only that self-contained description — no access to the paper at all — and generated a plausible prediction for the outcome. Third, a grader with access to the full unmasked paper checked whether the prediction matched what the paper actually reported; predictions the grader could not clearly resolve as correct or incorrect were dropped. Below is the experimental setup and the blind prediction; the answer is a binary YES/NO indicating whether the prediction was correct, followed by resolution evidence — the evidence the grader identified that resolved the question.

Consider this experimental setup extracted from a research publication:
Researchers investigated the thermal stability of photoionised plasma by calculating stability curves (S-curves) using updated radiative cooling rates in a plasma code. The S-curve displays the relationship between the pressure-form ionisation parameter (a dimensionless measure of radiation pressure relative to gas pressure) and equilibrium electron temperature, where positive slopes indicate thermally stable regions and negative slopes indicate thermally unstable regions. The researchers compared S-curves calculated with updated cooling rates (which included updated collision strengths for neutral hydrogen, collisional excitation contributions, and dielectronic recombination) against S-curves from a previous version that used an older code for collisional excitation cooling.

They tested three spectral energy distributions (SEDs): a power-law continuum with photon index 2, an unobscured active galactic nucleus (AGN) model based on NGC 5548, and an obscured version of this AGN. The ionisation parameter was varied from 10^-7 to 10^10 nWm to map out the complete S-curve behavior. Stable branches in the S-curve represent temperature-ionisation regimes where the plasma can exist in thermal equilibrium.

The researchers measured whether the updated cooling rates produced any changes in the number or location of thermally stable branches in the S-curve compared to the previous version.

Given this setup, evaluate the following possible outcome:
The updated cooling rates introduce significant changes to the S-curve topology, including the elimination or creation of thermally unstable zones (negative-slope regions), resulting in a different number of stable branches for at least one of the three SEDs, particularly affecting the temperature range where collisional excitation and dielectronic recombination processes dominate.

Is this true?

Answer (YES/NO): YES